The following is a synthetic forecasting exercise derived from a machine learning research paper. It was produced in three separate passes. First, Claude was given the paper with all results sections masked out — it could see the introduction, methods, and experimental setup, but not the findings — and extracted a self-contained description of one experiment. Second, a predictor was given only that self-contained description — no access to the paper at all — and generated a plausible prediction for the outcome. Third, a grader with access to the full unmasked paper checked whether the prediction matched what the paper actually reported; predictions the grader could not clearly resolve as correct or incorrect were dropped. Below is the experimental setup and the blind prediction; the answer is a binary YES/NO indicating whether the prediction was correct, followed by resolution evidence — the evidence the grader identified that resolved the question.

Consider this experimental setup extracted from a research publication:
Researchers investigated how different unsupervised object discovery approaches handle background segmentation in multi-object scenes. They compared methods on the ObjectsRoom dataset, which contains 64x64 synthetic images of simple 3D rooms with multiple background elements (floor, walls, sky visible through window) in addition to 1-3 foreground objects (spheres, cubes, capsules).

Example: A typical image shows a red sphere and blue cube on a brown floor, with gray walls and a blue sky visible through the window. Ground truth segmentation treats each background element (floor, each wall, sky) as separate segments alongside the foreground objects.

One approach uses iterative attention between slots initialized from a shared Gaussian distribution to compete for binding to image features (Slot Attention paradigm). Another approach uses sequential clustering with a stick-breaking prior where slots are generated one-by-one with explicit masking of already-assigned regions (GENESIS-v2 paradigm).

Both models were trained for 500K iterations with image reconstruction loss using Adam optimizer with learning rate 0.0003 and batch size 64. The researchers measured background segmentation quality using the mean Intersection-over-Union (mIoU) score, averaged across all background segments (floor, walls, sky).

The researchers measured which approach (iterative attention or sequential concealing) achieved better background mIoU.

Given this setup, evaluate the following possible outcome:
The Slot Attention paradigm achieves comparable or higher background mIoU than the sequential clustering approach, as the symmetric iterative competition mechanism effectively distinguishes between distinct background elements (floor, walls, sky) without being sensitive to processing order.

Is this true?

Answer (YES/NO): YES